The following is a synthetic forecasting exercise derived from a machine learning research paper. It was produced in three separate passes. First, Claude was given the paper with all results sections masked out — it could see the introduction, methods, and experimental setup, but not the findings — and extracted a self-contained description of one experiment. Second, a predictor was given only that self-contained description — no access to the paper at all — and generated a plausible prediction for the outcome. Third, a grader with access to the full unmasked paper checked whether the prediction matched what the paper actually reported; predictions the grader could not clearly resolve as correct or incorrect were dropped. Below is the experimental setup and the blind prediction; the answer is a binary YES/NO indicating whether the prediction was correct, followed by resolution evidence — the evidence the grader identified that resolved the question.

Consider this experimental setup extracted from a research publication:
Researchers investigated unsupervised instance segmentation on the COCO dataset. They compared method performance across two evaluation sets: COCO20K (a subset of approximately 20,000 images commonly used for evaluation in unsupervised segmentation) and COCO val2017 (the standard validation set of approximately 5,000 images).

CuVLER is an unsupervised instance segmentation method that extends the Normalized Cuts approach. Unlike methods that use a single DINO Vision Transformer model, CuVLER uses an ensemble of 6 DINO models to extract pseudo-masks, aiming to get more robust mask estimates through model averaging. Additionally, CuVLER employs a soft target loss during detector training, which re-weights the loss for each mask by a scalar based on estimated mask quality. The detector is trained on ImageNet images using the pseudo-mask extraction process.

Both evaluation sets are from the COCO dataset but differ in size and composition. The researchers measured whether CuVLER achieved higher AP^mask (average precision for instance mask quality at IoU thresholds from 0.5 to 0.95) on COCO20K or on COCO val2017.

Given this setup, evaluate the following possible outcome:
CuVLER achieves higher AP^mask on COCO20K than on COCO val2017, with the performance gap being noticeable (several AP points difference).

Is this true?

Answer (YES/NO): NO